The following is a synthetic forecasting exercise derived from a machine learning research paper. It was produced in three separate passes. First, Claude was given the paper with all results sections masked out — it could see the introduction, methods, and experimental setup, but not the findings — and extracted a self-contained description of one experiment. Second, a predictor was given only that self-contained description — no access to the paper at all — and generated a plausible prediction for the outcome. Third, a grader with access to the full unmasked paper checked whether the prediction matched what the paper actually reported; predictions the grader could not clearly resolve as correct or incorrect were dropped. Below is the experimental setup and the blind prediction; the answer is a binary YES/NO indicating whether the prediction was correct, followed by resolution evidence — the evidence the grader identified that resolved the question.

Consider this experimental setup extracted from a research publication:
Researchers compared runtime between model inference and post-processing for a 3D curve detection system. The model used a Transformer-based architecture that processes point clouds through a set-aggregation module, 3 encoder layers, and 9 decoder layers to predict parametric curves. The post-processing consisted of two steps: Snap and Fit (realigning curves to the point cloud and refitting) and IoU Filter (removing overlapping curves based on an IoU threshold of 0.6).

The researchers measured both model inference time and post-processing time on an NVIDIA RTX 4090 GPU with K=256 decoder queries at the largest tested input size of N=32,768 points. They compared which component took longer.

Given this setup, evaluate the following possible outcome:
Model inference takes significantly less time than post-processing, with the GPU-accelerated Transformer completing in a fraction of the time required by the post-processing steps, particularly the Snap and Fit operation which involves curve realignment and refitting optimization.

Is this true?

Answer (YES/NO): NO